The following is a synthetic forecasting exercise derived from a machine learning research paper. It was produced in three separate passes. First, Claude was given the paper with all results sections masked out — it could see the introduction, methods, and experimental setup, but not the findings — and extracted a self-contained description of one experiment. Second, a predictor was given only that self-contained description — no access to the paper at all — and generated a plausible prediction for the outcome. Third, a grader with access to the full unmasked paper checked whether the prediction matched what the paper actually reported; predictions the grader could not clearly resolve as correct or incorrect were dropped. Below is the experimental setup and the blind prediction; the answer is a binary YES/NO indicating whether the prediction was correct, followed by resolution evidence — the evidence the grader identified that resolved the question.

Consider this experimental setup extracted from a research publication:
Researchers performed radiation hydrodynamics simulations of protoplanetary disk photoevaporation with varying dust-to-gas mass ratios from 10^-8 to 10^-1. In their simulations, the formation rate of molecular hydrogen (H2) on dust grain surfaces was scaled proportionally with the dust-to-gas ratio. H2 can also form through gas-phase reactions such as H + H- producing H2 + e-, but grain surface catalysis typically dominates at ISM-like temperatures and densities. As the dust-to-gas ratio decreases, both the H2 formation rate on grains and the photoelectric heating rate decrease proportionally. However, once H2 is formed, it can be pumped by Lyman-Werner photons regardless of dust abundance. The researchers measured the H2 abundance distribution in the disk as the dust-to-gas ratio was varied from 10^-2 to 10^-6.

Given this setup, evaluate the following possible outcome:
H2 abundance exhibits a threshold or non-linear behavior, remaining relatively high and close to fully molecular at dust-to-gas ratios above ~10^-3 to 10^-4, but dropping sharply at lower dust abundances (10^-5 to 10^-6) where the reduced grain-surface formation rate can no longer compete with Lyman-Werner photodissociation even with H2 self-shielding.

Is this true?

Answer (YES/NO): NO